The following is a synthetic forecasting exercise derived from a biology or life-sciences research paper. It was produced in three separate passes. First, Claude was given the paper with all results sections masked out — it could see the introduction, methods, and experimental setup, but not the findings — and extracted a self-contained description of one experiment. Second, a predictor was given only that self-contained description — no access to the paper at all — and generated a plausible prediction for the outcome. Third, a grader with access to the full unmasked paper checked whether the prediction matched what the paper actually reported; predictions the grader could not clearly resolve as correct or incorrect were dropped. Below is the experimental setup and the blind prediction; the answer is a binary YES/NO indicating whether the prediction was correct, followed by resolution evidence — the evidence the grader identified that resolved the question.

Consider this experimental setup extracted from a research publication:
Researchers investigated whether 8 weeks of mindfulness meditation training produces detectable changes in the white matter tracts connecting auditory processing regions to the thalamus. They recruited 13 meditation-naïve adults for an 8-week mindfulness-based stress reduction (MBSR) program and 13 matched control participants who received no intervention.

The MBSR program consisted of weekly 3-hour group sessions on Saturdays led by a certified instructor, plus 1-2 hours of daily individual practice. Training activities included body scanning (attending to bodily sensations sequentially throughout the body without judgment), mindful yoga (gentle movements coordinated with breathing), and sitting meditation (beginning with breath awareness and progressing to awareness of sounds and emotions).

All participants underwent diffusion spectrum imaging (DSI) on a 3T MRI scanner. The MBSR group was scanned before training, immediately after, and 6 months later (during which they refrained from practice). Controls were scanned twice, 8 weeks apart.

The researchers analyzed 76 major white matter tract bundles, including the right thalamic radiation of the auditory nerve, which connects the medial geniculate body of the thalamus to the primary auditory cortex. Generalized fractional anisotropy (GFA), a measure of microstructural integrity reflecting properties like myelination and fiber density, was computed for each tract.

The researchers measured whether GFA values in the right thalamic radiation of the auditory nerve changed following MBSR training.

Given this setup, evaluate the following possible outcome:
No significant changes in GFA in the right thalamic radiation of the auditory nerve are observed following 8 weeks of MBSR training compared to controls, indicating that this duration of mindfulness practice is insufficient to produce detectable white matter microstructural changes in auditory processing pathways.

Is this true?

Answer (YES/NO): NO